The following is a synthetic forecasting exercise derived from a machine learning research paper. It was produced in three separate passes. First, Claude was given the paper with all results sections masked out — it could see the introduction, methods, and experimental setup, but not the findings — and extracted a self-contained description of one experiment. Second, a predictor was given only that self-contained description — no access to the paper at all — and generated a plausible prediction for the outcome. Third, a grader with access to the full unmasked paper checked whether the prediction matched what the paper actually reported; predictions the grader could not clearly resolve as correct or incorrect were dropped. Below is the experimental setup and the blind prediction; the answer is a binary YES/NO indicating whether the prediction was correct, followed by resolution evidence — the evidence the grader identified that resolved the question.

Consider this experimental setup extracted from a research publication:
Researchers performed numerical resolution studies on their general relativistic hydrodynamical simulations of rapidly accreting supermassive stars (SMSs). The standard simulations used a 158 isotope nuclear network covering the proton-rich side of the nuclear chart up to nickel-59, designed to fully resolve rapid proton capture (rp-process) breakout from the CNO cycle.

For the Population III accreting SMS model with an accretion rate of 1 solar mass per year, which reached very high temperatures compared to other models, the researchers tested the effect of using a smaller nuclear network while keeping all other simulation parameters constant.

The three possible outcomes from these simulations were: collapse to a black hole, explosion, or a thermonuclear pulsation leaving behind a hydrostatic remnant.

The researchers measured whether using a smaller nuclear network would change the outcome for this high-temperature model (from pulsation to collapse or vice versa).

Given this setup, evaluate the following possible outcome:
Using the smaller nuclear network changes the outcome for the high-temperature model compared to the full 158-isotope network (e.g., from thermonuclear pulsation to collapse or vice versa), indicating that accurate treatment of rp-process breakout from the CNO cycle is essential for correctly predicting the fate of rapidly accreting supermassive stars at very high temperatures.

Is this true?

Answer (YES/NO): YES